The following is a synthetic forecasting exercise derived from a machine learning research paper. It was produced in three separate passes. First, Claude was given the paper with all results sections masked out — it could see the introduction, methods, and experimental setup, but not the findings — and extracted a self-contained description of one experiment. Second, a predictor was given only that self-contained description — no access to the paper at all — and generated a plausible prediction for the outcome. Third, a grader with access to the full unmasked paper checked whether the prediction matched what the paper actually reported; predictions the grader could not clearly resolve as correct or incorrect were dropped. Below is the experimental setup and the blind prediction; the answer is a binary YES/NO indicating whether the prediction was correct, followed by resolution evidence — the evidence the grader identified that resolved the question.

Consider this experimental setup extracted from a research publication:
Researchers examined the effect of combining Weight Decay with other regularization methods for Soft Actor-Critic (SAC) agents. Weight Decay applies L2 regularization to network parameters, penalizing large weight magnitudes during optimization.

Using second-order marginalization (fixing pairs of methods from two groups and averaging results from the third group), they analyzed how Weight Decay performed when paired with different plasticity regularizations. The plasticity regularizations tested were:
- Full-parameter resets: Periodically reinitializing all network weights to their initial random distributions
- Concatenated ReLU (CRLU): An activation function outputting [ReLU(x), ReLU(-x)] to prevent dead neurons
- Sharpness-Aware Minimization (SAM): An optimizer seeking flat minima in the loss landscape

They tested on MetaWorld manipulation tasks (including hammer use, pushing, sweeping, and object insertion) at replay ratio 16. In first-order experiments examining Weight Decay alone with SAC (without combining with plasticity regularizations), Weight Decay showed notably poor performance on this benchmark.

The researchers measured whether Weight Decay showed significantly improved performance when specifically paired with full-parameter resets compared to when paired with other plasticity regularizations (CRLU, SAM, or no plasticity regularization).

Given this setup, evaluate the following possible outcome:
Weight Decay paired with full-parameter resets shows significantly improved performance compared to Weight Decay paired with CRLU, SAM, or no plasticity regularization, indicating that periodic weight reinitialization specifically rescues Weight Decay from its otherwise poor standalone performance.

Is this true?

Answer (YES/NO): YES